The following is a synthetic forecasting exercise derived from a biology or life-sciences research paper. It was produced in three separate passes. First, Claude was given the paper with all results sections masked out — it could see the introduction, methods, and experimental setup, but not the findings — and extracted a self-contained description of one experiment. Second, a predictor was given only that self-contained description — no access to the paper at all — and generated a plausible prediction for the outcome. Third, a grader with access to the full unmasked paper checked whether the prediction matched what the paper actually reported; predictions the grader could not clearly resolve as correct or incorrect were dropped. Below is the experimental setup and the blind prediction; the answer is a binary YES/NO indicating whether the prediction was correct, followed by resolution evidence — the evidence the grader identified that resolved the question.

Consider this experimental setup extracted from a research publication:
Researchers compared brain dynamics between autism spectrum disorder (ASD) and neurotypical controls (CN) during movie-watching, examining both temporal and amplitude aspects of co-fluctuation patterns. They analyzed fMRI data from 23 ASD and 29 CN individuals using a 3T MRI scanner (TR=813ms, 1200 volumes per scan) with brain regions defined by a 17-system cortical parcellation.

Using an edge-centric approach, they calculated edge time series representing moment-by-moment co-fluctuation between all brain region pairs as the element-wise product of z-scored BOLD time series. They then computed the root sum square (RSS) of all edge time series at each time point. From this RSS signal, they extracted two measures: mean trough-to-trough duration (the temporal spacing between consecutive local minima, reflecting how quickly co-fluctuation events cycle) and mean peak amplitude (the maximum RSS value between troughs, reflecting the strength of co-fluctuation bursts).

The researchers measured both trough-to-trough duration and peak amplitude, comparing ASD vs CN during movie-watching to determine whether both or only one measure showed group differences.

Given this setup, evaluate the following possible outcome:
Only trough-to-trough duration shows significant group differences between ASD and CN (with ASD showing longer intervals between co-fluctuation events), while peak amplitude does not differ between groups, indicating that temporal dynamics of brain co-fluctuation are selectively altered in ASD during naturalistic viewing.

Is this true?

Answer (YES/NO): YES